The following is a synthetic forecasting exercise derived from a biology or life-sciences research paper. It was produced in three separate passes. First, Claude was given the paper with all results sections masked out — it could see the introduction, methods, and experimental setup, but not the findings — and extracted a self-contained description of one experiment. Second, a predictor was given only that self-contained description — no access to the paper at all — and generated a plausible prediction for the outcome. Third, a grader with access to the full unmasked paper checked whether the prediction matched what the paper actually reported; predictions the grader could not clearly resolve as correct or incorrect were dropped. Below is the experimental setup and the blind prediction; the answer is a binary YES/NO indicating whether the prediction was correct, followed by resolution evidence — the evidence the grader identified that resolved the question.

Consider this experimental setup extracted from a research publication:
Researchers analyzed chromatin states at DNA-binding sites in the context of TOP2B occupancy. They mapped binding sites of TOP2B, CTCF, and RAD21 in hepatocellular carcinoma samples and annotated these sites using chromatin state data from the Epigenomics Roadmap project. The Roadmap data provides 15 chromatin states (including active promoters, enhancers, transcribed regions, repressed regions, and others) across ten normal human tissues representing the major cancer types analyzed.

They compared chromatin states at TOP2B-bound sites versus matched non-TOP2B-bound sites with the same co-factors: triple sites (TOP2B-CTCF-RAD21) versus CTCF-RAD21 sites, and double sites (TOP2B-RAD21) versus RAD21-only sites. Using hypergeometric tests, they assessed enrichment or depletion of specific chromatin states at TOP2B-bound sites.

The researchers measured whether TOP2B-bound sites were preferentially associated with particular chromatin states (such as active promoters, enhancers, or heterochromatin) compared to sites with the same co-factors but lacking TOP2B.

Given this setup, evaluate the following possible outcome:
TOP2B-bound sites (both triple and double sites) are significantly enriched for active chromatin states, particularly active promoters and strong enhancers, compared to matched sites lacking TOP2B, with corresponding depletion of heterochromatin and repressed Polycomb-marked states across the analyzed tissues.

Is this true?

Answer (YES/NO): YES